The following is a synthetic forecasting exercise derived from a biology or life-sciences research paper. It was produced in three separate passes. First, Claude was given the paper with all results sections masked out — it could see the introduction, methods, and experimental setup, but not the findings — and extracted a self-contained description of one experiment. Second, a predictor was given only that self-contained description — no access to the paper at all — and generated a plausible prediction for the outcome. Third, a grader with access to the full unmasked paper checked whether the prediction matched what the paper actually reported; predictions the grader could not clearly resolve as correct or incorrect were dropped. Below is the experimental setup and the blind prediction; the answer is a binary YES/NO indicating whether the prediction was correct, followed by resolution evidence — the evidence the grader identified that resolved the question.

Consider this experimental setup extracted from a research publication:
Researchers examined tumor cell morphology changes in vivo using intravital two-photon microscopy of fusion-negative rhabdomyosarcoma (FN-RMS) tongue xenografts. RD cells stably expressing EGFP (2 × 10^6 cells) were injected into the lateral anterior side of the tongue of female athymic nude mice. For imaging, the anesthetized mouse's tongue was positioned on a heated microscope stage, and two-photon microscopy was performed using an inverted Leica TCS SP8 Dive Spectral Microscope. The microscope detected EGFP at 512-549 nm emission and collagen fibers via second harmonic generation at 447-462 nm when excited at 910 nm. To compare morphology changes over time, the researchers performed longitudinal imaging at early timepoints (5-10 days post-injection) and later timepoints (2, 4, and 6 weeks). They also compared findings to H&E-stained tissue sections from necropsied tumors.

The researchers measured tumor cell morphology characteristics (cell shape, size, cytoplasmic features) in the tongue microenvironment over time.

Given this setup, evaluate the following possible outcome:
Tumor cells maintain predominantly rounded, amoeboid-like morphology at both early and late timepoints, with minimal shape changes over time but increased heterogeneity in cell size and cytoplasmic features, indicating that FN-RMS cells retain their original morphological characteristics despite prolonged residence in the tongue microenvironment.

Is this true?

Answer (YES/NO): NO